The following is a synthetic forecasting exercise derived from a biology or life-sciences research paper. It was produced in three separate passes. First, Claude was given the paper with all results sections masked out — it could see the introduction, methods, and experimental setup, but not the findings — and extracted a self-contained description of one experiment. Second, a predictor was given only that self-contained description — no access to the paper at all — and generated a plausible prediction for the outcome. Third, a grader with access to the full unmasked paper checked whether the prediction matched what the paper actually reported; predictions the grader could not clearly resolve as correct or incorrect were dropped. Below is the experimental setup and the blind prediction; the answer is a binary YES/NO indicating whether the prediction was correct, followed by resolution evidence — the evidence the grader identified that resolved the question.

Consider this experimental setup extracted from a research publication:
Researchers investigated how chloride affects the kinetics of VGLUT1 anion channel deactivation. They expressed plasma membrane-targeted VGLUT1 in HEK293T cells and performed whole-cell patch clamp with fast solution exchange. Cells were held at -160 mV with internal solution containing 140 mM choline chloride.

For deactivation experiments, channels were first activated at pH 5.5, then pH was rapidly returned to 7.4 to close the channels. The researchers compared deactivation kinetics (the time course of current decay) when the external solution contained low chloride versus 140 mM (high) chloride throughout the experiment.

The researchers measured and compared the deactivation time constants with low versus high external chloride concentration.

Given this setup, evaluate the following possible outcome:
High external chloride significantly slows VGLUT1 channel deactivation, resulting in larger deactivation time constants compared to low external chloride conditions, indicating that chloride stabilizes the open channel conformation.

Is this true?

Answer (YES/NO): NO